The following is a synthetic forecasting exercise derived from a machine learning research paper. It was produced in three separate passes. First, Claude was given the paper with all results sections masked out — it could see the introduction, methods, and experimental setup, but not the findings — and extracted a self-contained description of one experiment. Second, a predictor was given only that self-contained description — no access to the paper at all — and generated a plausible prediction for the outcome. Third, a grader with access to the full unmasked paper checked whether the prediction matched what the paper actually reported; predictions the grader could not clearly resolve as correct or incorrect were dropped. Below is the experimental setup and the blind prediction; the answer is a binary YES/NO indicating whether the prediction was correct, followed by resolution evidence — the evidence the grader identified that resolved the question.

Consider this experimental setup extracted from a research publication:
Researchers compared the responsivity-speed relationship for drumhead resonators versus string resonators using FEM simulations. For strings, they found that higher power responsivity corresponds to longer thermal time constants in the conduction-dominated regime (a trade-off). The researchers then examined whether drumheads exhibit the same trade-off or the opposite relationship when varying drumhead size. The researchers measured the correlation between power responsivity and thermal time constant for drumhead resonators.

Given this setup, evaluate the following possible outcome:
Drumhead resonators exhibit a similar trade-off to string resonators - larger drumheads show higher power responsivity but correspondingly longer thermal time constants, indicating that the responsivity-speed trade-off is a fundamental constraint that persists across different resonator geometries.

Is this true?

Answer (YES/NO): NO